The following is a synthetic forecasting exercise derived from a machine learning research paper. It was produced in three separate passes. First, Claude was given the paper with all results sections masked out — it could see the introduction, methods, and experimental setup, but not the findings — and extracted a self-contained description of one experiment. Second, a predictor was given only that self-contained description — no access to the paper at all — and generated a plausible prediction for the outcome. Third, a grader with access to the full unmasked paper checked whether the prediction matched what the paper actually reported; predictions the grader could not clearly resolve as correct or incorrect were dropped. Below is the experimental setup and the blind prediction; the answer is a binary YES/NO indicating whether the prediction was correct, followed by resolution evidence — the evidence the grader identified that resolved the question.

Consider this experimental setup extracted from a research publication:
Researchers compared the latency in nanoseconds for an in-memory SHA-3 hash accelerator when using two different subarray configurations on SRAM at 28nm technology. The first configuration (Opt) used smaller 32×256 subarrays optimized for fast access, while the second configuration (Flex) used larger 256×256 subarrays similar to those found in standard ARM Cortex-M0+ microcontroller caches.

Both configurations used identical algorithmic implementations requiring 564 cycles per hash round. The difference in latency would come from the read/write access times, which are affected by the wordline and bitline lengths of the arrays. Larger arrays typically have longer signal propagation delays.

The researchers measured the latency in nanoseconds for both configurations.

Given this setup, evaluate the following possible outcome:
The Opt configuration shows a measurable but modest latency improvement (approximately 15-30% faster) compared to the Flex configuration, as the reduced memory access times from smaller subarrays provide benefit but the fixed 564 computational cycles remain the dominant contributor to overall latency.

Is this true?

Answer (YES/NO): NO